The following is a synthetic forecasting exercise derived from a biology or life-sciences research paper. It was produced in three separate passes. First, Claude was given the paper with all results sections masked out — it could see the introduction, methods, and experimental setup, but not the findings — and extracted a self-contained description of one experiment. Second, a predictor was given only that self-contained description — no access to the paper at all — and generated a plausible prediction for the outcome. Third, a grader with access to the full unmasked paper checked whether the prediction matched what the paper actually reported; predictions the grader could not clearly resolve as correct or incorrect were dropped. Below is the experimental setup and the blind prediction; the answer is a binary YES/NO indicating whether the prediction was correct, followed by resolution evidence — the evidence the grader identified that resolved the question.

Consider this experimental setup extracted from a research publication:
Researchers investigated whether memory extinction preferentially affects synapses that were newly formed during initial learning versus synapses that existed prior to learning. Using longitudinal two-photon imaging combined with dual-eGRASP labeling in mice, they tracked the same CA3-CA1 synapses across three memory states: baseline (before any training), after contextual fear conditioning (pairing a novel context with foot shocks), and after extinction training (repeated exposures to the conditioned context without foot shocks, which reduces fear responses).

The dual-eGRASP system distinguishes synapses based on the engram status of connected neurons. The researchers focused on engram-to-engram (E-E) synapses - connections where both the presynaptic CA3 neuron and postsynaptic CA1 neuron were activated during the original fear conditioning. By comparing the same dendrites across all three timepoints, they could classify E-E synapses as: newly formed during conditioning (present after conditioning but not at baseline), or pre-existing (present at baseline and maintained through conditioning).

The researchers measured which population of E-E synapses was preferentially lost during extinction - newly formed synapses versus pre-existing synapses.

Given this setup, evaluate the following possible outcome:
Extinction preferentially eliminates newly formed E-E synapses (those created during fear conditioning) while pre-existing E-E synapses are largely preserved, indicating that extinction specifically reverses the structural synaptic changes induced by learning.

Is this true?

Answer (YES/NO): NO